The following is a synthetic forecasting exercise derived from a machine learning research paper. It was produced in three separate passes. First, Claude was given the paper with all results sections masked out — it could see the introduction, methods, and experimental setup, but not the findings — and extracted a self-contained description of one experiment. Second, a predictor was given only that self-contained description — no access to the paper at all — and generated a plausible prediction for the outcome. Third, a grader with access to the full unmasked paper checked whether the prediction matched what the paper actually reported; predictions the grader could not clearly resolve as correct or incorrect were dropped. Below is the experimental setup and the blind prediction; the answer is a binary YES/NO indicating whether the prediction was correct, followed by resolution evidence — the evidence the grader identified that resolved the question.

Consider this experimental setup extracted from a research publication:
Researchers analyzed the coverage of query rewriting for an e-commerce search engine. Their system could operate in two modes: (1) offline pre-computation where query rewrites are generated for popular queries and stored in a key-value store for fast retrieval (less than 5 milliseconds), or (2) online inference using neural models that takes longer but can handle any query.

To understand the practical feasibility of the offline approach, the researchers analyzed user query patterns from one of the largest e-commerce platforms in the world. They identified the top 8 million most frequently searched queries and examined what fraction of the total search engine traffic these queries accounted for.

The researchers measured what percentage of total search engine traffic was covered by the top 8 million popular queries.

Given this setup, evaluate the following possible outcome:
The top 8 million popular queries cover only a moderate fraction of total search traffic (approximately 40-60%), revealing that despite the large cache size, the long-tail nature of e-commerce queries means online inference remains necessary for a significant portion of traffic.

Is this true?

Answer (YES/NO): NO